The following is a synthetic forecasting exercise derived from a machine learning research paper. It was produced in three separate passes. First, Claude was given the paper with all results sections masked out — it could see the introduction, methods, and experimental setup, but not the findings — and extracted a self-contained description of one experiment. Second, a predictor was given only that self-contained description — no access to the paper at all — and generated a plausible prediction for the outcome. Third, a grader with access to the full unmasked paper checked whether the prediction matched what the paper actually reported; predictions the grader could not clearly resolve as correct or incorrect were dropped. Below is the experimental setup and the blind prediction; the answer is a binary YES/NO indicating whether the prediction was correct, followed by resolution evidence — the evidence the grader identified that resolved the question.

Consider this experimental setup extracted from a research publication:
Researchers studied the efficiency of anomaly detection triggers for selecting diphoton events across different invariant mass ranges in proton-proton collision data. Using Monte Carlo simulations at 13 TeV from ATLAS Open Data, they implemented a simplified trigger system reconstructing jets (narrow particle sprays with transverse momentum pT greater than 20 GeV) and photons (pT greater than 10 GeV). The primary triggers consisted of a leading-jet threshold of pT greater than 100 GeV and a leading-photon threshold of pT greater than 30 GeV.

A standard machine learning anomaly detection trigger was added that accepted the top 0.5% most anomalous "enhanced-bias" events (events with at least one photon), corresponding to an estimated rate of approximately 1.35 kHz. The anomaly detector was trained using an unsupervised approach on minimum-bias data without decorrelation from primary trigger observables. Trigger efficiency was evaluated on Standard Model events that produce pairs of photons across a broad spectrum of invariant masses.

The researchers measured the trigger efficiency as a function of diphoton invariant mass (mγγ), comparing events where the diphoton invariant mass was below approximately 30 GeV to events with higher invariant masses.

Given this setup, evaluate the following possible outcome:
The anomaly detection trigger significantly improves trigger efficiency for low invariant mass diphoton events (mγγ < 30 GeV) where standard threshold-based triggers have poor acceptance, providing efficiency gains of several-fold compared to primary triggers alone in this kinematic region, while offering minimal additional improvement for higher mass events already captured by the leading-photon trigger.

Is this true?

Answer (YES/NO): NO